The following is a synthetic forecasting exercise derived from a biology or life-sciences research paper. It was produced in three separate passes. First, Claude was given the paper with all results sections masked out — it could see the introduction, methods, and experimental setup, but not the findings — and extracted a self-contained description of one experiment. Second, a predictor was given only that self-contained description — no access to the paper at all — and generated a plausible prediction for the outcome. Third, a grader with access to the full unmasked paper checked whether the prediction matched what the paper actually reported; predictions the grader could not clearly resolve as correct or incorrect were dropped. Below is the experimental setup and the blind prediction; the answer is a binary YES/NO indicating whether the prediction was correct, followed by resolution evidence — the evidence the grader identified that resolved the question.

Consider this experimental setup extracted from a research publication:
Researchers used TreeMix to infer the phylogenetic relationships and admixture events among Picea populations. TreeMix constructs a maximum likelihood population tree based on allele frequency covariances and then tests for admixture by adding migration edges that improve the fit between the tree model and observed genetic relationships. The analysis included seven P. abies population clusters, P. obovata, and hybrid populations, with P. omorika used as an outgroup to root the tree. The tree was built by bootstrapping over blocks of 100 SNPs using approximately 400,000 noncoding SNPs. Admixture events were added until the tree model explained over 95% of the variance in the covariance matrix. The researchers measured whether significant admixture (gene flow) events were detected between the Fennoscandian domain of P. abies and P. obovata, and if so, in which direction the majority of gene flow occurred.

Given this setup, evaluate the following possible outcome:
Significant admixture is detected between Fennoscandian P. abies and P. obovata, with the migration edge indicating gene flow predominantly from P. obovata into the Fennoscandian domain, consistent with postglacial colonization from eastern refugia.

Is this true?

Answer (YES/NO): YES